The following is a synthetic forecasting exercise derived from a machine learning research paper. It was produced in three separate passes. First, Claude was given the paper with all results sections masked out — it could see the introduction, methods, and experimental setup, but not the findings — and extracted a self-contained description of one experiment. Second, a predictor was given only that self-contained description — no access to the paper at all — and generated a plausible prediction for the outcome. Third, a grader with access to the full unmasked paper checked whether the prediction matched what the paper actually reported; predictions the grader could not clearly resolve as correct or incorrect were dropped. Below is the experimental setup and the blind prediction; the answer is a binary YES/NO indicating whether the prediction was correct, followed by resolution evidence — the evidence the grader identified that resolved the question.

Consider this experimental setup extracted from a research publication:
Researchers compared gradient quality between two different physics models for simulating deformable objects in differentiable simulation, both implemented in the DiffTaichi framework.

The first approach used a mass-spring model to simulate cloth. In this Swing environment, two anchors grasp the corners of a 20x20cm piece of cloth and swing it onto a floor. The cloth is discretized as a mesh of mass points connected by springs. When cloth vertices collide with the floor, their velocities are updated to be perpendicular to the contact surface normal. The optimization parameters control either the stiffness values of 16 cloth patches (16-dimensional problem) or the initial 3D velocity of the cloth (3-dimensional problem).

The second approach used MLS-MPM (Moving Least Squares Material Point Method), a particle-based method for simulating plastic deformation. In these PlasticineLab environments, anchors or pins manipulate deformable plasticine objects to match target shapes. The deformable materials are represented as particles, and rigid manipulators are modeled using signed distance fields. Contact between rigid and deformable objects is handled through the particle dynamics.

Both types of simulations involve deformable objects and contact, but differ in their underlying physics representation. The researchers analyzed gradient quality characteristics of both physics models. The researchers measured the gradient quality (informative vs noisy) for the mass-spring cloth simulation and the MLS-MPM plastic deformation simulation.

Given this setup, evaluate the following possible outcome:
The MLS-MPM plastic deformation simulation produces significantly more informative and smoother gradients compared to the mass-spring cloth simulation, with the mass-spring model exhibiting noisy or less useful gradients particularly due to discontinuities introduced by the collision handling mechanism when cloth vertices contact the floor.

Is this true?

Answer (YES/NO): NO